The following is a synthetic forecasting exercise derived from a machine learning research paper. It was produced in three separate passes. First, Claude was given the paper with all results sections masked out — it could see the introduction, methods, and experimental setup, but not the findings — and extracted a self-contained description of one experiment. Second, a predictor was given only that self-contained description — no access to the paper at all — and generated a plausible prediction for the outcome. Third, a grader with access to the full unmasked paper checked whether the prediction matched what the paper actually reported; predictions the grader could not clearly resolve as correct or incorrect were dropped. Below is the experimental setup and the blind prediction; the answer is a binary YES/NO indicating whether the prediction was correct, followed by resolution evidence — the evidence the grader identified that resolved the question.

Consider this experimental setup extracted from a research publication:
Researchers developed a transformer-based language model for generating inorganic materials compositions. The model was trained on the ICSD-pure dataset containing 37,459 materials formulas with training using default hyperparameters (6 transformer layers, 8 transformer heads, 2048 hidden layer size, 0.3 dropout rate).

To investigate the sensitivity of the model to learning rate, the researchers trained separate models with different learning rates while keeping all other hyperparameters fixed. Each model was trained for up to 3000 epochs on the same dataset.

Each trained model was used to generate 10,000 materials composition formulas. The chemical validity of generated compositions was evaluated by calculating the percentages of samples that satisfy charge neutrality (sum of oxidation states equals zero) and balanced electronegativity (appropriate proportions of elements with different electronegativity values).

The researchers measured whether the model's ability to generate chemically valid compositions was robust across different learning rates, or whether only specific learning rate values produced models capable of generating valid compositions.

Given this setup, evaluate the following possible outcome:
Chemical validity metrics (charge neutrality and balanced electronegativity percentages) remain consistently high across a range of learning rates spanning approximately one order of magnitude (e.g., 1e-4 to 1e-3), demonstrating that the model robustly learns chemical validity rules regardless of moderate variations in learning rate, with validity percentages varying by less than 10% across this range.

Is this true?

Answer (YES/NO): NO